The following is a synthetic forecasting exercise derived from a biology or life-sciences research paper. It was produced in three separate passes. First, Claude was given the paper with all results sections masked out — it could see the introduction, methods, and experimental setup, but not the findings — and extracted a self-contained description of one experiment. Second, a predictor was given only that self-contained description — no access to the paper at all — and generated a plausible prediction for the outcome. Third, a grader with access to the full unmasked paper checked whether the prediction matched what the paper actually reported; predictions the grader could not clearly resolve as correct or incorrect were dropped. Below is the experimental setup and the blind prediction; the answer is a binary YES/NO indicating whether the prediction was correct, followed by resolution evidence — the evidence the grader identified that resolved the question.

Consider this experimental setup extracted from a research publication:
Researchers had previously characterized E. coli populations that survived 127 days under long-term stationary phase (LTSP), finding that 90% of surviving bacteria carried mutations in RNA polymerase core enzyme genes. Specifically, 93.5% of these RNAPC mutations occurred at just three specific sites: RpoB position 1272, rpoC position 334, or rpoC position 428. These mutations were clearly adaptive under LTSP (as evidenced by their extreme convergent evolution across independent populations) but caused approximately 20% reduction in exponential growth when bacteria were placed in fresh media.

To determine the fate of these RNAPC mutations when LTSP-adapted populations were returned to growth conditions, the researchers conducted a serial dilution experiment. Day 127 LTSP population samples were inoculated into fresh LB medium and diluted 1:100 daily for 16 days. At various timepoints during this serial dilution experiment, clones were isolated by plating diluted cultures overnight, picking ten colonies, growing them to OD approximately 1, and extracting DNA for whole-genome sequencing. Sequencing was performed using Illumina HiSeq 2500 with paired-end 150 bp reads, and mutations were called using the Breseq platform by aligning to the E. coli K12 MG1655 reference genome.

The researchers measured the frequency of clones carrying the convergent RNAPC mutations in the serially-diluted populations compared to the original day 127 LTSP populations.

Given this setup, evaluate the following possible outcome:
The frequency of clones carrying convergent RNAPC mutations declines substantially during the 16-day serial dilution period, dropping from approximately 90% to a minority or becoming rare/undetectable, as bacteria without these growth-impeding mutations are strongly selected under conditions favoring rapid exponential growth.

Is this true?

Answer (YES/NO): YES